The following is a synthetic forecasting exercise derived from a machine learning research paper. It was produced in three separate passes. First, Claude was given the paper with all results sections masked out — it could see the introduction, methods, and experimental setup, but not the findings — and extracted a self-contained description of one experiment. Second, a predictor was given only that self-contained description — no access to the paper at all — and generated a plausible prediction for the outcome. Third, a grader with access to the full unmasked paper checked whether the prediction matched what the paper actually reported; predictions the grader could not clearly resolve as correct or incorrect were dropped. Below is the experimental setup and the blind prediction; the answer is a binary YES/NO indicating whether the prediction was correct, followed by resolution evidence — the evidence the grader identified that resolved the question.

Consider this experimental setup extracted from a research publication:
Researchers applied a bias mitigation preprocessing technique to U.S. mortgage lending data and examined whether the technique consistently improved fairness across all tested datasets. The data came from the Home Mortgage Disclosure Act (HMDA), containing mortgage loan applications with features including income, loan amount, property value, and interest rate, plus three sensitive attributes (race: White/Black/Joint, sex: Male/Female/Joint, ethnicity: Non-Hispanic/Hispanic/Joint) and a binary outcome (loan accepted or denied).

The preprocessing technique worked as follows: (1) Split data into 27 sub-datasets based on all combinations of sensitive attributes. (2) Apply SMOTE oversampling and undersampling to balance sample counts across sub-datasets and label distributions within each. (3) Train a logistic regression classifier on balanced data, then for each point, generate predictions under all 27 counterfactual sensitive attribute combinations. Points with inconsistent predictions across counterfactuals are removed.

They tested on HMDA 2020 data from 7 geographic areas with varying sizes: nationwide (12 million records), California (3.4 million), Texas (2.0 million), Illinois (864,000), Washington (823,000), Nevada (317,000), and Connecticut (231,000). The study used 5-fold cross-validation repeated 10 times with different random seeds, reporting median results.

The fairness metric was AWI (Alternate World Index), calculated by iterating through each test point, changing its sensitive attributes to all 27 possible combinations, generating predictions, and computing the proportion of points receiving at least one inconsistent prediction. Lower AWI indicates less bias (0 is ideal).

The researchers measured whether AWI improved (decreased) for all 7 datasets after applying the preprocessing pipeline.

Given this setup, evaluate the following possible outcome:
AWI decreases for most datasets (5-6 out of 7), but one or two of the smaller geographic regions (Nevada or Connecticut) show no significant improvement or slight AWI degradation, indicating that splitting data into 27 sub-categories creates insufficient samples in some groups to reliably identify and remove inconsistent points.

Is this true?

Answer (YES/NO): NO